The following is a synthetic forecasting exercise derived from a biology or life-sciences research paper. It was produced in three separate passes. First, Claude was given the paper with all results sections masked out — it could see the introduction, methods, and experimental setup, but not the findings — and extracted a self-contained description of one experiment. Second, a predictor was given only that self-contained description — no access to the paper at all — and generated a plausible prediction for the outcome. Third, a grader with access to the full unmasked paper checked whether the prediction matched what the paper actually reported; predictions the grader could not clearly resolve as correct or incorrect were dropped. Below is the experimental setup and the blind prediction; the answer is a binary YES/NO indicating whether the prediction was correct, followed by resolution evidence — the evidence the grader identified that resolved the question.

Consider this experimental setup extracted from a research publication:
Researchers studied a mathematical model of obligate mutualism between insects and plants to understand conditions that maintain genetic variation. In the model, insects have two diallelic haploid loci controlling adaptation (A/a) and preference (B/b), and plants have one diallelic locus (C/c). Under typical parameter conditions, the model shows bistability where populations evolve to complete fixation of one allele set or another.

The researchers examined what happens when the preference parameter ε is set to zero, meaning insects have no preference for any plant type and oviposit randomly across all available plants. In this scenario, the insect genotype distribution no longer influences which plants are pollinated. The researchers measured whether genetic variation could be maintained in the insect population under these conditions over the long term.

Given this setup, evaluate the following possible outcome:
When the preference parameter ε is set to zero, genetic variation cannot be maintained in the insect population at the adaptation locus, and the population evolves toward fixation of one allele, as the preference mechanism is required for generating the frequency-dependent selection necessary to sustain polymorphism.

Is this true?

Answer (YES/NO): NO